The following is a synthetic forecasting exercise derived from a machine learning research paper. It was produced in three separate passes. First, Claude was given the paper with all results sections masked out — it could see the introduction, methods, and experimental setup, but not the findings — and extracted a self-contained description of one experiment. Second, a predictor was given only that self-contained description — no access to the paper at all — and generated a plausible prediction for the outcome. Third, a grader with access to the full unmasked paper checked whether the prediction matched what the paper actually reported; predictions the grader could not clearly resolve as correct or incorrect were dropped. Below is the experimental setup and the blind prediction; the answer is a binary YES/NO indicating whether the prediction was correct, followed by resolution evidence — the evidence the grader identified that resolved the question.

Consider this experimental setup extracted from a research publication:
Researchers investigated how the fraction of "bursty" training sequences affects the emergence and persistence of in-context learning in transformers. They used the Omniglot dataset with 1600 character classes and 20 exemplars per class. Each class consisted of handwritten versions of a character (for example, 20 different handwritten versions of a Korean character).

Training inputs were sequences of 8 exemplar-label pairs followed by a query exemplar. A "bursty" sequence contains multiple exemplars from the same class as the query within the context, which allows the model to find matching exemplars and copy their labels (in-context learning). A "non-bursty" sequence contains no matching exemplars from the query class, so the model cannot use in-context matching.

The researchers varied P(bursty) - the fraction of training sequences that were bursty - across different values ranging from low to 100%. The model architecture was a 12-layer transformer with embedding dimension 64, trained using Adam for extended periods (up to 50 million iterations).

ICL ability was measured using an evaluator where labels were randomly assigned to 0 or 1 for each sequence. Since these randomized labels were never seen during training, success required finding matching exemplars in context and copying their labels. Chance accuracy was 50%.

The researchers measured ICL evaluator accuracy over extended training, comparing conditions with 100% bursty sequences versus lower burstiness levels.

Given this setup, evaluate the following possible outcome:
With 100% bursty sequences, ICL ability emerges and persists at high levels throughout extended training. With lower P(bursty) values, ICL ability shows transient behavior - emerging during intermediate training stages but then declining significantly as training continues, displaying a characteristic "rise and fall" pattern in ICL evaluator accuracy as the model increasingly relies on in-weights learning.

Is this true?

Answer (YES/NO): NO